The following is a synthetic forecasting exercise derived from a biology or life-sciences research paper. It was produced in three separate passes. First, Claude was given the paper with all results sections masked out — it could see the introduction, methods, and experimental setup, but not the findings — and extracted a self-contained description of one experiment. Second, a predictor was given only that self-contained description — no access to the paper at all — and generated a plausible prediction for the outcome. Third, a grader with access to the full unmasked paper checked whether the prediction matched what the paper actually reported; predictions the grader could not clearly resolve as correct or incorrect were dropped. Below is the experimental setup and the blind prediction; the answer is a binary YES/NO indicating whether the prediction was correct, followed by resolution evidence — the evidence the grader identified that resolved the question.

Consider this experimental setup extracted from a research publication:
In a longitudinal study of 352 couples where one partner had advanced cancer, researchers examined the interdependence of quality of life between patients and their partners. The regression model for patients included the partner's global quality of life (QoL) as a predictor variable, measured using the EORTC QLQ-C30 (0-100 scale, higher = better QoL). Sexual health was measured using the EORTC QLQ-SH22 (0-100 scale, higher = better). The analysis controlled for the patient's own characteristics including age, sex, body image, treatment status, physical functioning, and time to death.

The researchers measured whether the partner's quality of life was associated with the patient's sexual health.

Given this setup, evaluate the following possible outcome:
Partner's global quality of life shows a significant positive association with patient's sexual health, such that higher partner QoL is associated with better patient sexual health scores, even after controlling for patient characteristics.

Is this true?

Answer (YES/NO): NO